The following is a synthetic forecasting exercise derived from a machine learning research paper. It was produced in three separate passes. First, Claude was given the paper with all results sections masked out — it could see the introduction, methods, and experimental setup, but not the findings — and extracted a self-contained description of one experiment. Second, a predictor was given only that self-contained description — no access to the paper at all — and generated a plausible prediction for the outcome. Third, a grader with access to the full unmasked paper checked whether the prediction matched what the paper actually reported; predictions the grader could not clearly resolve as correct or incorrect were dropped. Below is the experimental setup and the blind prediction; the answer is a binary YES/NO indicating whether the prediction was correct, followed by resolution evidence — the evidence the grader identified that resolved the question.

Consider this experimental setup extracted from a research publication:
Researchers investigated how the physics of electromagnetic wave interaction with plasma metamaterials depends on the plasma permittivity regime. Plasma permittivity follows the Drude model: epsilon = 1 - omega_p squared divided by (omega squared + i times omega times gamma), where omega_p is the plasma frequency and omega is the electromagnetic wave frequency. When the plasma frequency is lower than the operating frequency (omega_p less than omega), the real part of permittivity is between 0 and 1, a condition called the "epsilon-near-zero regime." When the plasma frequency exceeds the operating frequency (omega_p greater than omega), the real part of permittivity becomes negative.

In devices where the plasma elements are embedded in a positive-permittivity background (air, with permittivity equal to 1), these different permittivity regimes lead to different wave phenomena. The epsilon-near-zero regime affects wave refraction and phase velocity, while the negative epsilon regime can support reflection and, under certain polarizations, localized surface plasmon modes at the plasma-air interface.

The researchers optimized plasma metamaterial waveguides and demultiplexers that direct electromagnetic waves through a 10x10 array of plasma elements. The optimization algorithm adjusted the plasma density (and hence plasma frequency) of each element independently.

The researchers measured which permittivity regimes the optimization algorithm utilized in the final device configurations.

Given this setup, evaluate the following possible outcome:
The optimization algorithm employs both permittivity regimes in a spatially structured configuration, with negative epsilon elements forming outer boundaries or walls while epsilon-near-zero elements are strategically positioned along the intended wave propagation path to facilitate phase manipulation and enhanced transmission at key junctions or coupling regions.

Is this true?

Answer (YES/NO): NO